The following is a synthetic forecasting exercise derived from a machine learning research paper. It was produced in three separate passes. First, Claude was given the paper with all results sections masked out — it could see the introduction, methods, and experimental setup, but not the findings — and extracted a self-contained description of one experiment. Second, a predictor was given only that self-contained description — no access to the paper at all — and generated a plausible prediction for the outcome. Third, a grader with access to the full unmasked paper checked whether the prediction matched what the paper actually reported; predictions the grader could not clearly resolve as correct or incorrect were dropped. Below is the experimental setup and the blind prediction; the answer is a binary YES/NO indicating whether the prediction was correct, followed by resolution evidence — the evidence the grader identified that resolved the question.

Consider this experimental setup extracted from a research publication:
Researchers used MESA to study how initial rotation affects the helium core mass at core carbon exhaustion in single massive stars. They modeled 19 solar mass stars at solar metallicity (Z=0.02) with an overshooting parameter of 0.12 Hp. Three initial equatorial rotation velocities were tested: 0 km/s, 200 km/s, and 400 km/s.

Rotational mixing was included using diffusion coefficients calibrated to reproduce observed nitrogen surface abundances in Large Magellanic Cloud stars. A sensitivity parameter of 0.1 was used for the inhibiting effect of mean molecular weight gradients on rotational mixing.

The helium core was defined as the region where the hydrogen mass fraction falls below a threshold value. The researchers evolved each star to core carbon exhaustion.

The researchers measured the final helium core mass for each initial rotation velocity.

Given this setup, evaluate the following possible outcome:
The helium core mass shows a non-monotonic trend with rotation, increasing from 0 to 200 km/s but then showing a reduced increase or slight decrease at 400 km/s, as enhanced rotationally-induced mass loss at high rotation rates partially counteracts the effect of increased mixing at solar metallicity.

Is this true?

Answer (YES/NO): NO